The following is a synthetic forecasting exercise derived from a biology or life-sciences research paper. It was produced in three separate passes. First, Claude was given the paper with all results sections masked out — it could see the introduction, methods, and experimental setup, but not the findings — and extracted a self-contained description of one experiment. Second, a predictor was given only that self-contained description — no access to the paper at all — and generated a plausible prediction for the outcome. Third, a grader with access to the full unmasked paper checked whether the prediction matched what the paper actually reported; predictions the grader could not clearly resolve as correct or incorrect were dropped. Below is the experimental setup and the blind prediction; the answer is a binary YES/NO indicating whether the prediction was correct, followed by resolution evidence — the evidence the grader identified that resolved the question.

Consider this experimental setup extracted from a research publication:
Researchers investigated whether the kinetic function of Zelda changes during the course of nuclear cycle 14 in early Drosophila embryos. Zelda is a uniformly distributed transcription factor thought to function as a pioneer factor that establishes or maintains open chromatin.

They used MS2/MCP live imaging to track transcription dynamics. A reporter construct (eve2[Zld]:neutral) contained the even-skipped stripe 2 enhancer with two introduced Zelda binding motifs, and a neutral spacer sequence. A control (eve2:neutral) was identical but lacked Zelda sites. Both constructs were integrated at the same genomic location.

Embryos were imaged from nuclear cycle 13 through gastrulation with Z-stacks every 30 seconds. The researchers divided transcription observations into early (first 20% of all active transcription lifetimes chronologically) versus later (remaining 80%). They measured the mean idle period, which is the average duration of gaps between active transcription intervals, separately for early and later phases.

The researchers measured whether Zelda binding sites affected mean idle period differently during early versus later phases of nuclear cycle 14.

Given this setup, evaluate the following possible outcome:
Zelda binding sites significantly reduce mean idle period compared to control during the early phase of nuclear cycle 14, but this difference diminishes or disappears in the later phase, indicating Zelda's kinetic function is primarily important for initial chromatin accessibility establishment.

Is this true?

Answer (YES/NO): NO